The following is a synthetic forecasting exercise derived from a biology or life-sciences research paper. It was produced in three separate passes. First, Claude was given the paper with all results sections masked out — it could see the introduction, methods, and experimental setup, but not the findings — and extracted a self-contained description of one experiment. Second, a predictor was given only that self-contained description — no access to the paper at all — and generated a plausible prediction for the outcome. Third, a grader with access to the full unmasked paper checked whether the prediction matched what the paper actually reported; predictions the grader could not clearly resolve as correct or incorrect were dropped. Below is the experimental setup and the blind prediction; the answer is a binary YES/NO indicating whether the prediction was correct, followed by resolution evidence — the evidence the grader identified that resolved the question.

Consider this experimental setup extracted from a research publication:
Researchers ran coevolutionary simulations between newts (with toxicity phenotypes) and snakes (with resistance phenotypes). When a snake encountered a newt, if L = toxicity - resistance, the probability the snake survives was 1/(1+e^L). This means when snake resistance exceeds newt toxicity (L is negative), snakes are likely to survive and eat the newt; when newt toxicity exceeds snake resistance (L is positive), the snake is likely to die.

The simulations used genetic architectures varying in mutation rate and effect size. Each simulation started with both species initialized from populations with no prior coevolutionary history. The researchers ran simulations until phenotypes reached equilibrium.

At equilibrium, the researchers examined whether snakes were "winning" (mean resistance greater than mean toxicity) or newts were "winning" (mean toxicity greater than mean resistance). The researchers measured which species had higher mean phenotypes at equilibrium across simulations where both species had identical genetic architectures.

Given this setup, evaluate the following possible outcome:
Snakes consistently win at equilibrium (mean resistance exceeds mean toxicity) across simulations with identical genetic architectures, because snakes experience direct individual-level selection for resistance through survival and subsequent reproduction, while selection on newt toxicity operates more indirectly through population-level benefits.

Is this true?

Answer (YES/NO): NO